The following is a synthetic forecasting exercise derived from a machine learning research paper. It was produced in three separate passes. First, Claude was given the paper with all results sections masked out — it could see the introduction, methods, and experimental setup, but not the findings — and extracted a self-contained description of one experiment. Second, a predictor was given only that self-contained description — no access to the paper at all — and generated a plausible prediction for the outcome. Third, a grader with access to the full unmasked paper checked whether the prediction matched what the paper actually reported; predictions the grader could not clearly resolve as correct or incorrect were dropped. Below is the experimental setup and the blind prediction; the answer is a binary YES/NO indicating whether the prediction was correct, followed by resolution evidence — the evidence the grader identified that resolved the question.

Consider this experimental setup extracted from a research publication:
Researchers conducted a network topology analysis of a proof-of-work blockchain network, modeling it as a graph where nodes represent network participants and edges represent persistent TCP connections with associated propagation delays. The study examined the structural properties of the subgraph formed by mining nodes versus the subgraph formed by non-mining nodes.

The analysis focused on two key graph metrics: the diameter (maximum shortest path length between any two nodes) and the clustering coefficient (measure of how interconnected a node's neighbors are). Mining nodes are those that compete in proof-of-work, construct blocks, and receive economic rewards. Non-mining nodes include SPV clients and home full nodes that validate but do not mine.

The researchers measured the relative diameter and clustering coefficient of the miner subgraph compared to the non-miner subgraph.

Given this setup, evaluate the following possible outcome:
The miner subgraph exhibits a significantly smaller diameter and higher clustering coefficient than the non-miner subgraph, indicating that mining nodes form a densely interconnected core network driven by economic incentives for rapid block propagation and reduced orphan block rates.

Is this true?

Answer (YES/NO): YES